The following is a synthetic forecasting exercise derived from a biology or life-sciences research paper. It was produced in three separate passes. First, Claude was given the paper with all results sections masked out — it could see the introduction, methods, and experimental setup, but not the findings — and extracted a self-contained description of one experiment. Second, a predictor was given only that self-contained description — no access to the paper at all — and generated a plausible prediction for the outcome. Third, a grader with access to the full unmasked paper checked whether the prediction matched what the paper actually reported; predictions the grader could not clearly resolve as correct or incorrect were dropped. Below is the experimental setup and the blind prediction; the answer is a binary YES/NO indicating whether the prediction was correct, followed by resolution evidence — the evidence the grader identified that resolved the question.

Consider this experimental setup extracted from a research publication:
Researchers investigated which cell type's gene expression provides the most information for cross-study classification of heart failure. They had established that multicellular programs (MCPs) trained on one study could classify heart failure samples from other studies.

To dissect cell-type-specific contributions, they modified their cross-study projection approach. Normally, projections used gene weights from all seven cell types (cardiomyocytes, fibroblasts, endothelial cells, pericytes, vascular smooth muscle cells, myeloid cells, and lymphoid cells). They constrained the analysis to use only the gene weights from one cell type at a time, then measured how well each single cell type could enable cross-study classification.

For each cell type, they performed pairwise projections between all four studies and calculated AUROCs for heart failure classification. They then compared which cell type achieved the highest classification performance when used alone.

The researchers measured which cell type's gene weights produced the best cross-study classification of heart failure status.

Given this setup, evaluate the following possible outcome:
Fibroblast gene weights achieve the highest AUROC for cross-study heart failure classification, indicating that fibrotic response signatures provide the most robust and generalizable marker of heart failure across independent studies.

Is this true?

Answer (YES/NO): NO